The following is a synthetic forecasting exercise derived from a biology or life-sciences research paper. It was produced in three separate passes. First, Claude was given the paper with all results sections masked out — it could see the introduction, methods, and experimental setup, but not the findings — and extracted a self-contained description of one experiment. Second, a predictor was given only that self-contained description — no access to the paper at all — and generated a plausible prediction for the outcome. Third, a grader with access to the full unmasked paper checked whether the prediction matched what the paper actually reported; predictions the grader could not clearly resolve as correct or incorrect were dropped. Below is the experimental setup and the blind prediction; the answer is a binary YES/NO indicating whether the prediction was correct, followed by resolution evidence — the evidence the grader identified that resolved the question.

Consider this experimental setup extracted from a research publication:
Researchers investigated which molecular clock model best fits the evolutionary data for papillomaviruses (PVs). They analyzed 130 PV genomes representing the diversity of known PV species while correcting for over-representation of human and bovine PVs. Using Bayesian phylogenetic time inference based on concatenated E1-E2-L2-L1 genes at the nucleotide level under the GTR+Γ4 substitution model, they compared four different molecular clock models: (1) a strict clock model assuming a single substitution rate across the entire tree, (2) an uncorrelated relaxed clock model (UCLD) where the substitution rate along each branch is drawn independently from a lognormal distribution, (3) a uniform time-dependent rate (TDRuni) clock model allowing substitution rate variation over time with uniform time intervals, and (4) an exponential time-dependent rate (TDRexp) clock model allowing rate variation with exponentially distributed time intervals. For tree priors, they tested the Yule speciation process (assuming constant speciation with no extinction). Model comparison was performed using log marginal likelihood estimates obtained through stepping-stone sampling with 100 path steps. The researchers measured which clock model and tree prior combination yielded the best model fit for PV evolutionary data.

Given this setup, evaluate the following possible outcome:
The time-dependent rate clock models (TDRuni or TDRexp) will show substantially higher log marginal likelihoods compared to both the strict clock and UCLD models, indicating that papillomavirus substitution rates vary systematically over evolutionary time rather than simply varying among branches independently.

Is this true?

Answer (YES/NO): YES